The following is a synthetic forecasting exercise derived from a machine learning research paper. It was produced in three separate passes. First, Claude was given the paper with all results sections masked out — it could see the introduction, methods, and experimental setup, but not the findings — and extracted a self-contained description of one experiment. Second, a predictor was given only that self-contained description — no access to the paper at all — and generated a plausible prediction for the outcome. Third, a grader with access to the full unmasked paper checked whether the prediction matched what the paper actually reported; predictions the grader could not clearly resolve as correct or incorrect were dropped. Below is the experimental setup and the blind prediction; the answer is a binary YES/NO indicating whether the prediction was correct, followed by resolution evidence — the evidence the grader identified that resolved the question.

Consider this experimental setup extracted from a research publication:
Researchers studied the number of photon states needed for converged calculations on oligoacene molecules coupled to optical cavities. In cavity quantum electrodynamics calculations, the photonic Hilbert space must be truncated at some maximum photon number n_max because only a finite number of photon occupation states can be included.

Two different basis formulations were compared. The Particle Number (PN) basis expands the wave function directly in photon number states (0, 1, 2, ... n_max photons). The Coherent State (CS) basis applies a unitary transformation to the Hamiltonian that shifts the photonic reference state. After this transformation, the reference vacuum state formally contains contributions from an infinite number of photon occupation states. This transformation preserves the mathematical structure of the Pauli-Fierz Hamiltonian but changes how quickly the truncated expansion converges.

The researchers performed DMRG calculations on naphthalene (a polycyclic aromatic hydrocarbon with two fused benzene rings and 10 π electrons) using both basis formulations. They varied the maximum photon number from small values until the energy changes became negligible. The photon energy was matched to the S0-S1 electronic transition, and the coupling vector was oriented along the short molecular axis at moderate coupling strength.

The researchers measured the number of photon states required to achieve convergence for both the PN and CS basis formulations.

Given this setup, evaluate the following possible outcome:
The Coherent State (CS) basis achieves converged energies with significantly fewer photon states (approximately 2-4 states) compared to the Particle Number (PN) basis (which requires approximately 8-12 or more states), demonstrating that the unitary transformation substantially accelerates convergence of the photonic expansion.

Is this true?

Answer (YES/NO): NO